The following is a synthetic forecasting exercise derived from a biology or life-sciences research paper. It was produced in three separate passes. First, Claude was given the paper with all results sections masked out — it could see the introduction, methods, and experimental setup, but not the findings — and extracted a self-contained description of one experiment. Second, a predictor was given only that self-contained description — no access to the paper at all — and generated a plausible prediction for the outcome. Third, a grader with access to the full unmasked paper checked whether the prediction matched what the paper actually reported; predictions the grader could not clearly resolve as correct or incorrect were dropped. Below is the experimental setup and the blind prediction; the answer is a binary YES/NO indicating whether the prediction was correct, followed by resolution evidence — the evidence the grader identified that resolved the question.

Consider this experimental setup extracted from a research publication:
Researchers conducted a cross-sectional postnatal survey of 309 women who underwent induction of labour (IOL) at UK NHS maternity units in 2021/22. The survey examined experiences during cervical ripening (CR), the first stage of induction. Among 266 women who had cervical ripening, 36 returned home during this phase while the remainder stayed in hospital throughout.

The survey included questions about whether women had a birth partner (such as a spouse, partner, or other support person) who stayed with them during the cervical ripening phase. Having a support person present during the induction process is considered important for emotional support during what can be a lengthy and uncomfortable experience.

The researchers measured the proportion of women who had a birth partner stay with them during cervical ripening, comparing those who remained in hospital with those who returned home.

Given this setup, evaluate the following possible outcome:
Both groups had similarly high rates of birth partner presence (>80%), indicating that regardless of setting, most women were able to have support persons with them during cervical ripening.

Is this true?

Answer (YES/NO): NO